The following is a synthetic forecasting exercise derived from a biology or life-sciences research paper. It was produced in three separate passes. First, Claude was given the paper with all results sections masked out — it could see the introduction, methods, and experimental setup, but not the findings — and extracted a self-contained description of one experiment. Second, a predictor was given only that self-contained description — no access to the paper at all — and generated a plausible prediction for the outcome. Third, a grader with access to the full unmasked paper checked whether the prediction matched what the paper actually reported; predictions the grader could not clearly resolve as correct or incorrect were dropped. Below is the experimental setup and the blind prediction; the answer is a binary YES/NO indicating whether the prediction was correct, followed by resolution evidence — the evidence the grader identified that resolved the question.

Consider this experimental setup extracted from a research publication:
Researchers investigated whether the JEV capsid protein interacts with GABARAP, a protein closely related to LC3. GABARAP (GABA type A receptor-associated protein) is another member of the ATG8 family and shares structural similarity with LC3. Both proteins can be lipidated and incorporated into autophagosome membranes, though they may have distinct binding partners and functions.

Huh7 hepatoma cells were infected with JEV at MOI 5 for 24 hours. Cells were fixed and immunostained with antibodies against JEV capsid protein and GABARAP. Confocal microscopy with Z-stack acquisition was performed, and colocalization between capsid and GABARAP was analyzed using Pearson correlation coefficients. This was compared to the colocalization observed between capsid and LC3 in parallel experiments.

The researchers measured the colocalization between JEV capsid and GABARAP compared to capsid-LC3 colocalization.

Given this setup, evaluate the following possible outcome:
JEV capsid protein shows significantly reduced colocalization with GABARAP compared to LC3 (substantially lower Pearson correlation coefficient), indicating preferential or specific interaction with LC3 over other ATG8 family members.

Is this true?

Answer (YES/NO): YES